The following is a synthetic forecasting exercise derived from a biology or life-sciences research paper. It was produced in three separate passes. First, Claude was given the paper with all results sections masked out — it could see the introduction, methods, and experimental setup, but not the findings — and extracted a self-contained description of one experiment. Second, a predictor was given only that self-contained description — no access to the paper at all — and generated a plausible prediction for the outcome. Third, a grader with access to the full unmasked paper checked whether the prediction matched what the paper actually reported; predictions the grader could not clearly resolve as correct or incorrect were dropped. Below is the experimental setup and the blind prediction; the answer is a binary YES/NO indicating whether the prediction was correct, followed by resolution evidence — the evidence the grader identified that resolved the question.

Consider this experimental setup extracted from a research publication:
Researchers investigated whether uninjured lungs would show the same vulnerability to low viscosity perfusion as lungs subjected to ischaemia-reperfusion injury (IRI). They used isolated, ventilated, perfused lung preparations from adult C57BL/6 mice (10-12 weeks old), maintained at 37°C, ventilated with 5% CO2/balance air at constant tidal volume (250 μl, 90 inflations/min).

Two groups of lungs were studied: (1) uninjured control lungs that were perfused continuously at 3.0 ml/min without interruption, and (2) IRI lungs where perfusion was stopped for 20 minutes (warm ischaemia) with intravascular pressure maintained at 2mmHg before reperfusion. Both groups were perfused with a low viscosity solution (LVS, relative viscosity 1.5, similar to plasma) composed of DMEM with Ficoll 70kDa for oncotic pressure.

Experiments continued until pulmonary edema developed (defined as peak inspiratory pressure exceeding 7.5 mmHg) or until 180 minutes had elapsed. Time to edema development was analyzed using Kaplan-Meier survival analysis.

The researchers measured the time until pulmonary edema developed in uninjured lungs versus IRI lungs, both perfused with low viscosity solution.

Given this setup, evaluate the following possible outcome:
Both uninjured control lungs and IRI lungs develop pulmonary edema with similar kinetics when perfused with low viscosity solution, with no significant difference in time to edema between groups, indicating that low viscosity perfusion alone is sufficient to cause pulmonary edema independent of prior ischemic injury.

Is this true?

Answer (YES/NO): NO